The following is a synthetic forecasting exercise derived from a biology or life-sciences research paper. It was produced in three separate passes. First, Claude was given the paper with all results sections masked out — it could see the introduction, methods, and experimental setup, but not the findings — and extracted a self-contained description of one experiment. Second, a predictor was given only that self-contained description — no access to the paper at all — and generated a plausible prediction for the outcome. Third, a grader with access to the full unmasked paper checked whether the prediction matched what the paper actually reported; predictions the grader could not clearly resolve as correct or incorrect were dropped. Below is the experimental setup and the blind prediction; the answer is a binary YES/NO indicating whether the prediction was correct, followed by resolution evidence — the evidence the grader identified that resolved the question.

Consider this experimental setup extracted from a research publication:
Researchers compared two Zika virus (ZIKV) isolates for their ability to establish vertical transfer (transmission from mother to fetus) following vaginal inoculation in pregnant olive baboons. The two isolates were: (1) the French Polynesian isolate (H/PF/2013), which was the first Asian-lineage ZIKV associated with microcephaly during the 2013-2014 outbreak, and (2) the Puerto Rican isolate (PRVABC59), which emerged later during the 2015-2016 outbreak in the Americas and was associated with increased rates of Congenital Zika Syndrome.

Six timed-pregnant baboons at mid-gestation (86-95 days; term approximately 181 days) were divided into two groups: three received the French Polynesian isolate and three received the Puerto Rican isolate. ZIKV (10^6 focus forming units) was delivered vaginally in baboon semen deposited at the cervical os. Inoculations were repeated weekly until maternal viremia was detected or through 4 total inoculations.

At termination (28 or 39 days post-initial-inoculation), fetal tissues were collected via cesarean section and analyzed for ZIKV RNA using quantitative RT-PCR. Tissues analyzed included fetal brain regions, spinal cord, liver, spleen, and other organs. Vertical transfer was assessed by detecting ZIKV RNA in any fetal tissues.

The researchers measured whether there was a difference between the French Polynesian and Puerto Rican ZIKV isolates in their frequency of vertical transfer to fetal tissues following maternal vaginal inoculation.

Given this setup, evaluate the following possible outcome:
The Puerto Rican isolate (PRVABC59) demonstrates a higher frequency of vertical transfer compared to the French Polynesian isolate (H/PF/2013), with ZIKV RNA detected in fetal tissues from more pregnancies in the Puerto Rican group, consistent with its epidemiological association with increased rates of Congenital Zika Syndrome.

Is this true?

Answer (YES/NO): NO